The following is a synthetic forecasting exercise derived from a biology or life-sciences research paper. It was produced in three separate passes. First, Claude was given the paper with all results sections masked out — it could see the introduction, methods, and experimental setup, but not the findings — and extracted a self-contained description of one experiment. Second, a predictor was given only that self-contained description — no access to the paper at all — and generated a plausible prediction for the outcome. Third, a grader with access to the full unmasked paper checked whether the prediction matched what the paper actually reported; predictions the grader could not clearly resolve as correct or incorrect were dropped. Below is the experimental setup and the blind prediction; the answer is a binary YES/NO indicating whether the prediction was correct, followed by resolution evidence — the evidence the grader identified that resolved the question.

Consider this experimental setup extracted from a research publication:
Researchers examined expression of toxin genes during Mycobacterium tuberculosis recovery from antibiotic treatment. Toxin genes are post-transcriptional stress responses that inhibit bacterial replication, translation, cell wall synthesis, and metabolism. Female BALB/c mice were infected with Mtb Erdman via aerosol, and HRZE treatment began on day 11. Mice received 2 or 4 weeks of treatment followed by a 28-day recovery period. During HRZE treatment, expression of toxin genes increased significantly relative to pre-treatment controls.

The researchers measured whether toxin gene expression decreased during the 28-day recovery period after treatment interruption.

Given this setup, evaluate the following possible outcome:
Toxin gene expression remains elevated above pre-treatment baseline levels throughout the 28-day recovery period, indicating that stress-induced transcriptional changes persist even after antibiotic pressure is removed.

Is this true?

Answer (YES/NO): NO